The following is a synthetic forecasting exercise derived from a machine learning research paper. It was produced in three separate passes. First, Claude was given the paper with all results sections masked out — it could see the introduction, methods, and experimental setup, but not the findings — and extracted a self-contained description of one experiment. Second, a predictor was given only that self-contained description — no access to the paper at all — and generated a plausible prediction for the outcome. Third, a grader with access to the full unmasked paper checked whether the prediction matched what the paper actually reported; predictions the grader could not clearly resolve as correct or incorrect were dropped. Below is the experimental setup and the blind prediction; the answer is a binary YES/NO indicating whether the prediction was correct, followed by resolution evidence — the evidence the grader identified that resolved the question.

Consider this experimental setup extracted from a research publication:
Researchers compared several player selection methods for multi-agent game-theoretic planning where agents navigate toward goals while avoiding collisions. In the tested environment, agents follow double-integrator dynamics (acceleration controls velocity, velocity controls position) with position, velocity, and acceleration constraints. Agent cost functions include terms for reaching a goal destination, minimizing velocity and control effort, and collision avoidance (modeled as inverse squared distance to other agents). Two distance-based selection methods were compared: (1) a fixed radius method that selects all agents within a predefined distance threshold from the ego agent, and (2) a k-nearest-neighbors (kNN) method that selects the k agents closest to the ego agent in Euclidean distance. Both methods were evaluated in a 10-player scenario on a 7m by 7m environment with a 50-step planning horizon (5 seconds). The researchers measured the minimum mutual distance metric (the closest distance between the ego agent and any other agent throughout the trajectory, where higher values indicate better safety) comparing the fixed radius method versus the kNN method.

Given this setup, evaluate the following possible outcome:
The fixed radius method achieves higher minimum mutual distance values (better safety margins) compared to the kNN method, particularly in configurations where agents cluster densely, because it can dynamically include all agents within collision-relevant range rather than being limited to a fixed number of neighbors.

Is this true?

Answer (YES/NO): NO